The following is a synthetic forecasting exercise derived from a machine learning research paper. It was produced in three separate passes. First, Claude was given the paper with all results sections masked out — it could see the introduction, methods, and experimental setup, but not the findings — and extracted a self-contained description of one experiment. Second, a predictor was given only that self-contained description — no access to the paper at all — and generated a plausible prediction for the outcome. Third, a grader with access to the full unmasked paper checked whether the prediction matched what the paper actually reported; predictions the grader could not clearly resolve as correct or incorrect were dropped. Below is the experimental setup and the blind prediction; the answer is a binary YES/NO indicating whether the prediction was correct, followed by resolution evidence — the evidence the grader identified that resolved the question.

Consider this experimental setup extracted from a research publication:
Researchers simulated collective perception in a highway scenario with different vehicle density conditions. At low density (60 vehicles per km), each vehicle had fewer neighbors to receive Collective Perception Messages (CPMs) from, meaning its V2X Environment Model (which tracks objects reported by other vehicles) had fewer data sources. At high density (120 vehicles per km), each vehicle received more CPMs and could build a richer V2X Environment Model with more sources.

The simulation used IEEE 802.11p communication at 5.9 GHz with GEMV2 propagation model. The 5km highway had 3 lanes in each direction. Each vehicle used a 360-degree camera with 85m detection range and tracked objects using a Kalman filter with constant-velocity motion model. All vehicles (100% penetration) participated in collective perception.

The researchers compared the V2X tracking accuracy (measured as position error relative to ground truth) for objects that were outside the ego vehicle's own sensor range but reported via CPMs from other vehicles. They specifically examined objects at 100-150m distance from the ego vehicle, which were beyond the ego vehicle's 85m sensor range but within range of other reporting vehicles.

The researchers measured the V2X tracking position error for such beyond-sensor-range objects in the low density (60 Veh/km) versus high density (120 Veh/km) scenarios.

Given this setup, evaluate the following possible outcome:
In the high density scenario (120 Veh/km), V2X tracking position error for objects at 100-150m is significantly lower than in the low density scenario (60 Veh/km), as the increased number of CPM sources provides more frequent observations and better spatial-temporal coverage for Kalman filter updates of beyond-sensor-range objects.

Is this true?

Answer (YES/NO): YES